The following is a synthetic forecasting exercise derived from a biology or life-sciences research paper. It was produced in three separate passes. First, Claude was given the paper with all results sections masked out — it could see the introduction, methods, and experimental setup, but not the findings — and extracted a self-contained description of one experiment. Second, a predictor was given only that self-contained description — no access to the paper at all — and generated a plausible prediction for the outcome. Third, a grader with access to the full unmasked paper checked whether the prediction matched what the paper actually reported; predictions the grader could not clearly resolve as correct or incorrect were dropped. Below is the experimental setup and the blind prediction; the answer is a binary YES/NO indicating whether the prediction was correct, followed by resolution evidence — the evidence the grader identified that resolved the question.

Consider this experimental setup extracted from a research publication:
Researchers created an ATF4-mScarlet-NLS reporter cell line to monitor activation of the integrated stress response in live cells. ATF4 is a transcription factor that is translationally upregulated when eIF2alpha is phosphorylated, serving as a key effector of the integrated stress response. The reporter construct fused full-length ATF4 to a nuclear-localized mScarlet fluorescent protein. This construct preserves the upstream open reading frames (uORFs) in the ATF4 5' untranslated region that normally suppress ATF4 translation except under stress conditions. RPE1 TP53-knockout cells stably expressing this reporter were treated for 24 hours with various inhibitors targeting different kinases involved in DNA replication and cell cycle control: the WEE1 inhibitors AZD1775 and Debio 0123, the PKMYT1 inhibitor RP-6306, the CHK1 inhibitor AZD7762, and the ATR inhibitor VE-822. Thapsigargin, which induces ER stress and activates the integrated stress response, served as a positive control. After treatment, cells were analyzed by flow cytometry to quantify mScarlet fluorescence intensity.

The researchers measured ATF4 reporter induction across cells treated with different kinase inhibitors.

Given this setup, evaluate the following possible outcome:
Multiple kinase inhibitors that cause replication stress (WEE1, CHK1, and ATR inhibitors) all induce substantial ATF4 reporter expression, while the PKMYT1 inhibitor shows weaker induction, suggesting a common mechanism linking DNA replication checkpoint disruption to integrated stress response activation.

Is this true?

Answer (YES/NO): NO